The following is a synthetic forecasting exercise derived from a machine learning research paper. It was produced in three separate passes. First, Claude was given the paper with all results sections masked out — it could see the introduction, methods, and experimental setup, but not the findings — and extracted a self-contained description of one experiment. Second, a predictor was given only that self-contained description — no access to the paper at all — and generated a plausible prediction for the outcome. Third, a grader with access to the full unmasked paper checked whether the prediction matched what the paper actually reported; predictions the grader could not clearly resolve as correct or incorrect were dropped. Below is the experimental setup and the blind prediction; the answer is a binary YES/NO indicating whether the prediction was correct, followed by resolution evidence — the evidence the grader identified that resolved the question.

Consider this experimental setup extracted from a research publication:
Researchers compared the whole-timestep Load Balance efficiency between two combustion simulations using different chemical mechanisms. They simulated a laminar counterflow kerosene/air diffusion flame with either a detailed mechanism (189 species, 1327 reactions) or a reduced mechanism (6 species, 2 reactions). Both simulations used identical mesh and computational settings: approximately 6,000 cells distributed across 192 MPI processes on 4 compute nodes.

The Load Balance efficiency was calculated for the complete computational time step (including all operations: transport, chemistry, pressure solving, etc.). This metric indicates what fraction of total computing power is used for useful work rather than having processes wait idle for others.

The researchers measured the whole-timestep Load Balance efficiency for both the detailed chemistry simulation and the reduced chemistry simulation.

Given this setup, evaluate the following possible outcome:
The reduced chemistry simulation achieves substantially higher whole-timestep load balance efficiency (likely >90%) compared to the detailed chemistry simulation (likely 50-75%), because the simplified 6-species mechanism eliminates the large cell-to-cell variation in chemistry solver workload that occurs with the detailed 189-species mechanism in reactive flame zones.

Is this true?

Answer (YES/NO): NO